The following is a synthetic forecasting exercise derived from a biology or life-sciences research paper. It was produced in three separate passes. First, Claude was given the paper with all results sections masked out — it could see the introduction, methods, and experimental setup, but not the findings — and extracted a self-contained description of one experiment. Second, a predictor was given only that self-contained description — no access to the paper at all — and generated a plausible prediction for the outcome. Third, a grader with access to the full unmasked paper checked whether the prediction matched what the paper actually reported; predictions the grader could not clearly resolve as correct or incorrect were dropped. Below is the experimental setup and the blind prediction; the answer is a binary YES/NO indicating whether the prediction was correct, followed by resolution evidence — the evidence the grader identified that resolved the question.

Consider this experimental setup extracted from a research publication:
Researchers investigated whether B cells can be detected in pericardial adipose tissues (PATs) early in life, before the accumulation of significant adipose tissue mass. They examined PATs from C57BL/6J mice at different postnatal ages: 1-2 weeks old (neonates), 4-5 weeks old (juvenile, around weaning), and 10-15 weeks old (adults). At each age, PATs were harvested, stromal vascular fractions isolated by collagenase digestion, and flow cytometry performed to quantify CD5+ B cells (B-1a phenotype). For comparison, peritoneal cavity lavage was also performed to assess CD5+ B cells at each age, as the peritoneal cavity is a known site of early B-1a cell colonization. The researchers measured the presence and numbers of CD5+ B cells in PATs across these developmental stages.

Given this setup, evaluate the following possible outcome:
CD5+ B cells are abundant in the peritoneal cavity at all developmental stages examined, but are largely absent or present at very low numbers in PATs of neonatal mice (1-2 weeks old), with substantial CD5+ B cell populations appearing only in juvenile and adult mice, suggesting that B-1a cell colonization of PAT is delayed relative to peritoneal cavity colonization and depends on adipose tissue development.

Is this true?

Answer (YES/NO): NO